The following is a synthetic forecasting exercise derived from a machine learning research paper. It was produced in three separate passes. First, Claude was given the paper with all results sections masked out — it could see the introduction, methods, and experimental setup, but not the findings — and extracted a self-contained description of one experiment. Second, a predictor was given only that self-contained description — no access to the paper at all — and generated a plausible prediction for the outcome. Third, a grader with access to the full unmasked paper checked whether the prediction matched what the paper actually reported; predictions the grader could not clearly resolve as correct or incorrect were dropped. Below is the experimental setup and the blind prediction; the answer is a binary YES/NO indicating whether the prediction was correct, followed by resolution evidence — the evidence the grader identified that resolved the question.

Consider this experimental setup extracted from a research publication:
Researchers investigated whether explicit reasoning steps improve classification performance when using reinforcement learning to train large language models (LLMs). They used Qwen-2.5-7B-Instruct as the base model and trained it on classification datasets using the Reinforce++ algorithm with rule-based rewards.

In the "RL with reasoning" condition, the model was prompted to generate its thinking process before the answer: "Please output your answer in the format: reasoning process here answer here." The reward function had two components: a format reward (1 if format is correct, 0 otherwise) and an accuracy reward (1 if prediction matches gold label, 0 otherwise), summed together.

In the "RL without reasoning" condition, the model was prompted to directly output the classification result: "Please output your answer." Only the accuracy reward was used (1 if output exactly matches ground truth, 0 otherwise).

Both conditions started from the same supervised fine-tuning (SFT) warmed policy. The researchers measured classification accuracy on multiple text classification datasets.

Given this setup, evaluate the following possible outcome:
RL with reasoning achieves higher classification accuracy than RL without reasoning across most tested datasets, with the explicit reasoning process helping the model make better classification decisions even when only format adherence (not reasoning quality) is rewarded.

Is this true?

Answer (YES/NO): NO